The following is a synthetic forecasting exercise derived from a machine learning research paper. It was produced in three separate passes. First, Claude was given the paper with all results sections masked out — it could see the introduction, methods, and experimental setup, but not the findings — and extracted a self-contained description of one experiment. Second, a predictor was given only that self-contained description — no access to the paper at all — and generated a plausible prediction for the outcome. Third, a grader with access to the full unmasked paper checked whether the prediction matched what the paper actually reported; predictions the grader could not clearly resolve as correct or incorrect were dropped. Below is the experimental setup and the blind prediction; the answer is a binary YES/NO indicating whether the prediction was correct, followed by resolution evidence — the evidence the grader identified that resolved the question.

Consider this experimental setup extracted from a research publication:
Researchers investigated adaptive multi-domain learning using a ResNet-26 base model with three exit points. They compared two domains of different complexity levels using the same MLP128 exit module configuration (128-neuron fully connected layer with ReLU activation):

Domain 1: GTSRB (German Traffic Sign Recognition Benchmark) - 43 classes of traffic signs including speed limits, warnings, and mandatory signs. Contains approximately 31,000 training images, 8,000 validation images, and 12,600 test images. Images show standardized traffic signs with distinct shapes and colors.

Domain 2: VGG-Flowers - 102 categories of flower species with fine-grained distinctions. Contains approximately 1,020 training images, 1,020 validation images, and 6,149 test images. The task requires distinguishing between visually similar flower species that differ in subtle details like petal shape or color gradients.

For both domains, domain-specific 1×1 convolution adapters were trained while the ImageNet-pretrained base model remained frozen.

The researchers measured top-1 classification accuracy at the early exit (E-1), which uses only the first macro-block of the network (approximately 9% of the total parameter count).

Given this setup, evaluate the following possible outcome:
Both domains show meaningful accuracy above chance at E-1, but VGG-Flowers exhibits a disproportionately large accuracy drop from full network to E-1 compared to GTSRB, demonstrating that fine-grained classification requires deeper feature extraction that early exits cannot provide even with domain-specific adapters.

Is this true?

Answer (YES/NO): YES